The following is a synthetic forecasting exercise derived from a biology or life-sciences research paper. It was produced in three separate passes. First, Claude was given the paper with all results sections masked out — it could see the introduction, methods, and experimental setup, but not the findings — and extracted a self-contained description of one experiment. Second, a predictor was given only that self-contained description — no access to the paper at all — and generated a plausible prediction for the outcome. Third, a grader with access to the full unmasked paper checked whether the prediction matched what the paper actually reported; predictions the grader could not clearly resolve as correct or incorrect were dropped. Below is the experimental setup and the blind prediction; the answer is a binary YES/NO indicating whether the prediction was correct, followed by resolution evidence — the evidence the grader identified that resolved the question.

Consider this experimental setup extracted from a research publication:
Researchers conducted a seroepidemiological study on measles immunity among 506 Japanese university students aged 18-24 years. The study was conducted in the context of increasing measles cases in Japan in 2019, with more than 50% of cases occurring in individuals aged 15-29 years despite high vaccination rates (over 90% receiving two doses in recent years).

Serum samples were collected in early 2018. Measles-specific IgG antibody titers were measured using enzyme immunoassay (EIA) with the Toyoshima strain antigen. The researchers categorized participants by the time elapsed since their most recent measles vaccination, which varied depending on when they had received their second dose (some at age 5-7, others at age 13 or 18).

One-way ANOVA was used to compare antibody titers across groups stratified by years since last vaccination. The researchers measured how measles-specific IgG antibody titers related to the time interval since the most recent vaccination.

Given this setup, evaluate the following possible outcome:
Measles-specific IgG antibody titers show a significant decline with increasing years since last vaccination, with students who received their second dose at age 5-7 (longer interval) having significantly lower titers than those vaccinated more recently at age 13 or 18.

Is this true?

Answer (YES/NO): YES